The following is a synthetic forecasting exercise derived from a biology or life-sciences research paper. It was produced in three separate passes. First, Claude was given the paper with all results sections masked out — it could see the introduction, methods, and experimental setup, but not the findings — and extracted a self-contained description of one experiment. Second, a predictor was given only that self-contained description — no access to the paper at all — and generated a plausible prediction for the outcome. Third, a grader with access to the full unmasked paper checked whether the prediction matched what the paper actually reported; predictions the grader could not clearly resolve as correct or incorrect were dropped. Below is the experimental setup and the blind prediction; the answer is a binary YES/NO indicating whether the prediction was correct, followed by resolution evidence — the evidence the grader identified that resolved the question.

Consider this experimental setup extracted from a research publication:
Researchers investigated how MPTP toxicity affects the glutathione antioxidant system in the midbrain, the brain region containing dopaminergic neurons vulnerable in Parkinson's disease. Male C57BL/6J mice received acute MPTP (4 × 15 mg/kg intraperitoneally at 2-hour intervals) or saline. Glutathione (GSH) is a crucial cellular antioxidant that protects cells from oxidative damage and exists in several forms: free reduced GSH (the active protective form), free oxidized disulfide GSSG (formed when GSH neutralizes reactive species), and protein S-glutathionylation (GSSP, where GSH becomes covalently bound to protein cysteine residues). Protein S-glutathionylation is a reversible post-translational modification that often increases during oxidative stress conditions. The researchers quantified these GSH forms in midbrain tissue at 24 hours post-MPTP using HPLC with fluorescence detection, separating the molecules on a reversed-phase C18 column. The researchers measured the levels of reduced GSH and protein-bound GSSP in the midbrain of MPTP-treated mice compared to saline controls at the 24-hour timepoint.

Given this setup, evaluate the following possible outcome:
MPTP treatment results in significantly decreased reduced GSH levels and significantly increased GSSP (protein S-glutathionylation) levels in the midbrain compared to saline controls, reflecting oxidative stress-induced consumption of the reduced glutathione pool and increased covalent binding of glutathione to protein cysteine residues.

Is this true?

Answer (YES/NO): NO